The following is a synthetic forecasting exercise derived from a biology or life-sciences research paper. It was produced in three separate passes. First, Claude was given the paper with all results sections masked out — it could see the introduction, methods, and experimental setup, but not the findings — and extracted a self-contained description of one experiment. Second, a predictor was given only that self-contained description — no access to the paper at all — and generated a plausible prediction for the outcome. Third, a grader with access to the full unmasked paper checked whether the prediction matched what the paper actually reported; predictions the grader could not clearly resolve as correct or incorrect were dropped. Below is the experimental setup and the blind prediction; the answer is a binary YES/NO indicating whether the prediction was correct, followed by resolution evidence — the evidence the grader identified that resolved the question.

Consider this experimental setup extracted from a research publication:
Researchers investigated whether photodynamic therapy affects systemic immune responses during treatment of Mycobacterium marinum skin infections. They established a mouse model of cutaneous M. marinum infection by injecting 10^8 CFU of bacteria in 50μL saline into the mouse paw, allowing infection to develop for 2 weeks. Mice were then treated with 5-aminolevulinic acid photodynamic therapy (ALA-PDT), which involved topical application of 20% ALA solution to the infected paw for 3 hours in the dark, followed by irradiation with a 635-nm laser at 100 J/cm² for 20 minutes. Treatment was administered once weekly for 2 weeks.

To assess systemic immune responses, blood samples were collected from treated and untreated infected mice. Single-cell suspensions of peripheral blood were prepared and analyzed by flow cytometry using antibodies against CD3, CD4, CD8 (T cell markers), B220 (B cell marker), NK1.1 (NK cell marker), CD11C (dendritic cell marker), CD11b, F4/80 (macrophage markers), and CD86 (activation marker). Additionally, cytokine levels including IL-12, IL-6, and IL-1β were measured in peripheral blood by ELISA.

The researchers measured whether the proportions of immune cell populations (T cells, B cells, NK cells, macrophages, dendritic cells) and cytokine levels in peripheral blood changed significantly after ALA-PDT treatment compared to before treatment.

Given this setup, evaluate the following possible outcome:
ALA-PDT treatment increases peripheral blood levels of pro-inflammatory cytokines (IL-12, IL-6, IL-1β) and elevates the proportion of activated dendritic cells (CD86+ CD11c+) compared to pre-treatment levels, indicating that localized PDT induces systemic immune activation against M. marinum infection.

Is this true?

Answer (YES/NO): NO